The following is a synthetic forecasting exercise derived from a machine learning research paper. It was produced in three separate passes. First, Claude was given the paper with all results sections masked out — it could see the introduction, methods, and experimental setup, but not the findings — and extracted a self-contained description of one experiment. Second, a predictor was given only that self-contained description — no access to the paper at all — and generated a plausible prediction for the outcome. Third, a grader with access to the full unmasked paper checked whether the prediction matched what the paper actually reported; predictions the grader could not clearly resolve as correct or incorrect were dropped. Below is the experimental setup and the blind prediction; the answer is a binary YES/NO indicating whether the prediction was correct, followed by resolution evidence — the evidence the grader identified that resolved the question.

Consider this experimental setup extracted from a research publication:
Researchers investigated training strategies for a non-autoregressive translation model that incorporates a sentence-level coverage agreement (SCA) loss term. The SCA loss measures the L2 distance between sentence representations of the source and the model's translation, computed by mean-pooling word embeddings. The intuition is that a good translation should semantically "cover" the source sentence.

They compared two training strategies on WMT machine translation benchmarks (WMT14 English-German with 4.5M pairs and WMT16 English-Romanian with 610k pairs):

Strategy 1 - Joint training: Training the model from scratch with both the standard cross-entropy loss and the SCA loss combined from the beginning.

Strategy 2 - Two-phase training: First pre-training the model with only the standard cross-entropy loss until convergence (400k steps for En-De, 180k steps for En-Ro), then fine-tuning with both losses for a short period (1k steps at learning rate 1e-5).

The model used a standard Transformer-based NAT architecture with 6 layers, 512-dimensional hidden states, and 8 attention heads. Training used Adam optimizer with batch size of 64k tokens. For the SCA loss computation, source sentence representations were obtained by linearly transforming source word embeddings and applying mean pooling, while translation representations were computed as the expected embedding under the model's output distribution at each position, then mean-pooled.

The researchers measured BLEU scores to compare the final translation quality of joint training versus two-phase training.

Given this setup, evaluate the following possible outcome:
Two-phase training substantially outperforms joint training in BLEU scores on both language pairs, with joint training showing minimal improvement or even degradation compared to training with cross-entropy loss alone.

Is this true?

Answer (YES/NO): NO